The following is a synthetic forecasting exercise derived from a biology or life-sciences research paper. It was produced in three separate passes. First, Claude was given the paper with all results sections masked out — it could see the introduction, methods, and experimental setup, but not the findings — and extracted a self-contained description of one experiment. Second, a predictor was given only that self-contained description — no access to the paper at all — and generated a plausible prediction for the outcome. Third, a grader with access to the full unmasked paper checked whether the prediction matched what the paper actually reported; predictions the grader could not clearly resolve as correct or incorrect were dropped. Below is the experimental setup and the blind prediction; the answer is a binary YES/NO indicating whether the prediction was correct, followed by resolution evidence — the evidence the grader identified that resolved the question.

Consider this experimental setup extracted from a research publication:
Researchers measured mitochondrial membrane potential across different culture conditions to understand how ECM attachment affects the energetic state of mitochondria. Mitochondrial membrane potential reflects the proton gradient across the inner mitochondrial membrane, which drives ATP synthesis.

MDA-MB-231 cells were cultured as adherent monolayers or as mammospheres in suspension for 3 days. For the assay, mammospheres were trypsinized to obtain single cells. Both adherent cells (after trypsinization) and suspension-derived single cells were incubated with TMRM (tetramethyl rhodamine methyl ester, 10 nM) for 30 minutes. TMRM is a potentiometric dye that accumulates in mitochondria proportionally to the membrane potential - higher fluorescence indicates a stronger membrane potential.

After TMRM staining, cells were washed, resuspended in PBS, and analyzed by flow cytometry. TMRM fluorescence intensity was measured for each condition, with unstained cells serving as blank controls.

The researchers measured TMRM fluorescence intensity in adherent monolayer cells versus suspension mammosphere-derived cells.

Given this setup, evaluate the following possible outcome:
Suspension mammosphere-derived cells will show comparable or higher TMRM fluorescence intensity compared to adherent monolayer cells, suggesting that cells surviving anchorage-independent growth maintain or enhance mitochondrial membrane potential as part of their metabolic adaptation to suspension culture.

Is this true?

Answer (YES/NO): YES